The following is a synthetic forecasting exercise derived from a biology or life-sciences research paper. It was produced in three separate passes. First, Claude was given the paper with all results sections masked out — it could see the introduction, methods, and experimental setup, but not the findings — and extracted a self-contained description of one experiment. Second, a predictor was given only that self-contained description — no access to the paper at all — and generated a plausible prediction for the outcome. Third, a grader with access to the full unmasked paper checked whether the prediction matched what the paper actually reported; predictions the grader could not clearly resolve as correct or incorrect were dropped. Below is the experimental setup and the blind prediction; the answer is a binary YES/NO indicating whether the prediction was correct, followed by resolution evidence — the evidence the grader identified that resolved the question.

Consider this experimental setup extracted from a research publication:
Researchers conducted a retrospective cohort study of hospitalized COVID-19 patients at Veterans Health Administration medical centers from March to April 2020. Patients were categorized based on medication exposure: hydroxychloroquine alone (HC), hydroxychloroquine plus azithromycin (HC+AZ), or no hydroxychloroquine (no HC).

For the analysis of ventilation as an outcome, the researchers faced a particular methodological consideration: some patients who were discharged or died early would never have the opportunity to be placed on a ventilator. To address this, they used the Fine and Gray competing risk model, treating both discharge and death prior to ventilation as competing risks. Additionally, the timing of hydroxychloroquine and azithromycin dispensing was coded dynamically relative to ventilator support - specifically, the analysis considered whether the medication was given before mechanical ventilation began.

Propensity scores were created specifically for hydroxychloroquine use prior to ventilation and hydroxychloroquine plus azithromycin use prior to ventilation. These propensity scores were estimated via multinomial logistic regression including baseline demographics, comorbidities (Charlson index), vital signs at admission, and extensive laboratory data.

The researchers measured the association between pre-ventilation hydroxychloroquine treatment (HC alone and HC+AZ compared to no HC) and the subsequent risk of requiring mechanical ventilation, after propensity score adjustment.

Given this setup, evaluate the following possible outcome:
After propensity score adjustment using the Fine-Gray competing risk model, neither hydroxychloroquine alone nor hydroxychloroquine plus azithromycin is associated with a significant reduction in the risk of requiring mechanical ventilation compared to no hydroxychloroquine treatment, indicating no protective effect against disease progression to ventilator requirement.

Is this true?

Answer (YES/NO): YES